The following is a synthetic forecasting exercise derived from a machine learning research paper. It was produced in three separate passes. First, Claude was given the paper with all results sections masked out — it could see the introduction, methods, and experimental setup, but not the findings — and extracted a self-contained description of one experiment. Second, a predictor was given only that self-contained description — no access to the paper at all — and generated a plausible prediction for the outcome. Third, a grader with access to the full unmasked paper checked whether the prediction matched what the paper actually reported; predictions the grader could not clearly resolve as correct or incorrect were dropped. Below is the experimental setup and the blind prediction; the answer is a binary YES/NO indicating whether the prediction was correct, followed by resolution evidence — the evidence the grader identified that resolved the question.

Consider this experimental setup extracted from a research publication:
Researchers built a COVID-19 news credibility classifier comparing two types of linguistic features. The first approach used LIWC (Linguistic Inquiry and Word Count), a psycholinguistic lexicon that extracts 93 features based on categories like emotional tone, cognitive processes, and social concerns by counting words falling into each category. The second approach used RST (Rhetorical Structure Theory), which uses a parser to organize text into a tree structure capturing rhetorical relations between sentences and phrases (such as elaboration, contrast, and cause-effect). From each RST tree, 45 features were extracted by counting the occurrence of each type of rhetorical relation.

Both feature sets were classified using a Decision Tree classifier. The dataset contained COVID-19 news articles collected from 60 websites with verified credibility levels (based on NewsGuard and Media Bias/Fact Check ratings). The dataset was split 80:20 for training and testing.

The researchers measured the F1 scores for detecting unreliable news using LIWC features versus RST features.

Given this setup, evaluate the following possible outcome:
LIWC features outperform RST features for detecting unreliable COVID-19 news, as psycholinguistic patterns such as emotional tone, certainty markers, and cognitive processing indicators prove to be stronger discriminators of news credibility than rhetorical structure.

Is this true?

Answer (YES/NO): YES